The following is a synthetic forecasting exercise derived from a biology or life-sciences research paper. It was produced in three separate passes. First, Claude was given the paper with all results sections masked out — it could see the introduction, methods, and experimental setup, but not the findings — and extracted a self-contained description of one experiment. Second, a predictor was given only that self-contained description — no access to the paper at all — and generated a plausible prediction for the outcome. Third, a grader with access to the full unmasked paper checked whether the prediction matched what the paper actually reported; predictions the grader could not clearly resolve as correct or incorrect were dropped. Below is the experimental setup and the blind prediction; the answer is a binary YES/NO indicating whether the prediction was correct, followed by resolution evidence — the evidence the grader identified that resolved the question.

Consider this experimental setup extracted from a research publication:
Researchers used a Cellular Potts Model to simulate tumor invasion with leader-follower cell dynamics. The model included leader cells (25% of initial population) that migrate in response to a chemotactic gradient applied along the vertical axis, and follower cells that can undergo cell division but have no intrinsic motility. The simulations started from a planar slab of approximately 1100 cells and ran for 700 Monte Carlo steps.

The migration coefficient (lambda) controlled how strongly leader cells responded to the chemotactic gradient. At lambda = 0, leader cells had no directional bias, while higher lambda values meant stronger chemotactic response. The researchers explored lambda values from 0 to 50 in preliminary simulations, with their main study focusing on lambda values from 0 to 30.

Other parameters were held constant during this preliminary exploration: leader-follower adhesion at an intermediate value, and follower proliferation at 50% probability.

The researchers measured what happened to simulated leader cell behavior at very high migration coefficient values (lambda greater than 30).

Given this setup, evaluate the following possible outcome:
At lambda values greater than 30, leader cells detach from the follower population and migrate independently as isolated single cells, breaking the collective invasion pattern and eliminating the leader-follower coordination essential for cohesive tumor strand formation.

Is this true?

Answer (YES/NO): NO